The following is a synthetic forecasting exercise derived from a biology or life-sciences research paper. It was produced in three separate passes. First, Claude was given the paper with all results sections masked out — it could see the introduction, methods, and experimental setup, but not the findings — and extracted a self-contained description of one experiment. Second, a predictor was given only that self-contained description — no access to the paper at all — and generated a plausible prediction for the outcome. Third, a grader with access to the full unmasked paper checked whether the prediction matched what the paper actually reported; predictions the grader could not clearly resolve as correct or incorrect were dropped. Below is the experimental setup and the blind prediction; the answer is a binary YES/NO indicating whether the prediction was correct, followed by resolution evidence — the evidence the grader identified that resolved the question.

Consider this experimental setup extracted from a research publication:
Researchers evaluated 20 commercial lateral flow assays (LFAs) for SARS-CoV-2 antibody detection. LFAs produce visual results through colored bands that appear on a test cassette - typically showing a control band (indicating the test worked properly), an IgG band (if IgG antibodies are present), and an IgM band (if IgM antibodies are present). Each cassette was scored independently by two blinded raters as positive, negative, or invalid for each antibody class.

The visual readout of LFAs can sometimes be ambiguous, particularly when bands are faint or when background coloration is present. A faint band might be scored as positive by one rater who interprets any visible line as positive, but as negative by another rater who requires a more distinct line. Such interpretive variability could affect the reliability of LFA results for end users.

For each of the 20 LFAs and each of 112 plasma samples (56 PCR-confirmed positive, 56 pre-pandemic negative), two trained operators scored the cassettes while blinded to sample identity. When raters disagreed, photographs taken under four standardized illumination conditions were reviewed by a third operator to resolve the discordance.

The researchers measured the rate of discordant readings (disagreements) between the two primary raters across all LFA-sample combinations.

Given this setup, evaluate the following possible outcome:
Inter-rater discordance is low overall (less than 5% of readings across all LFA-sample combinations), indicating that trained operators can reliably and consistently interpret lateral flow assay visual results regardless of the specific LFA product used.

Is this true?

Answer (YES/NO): NO